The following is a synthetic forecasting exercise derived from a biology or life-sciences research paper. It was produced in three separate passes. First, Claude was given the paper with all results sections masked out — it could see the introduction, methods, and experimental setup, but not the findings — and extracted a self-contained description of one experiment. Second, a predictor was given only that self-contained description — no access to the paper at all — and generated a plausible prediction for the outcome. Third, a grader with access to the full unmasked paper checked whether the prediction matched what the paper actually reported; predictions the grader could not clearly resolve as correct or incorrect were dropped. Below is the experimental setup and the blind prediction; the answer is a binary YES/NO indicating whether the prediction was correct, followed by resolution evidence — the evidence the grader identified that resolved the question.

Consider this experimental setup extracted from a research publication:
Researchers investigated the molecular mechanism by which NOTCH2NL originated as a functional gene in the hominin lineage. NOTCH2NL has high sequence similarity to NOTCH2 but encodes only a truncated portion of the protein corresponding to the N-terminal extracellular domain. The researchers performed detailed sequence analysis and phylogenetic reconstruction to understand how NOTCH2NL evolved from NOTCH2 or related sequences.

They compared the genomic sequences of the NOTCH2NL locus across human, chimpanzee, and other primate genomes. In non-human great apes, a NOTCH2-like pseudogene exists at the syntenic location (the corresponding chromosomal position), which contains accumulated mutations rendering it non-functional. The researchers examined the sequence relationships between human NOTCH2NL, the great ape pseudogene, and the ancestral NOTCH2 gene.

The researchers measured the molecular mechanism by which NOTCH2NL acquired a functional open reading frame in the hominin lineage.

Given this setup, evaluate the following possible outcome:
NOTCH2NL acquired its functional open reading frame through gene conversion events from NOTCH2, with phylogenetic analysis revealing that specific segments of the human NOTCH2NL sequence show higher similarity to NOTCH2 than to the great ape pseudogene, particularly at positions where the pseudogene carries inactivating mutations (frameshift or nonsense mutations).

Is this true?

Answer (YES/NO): YES